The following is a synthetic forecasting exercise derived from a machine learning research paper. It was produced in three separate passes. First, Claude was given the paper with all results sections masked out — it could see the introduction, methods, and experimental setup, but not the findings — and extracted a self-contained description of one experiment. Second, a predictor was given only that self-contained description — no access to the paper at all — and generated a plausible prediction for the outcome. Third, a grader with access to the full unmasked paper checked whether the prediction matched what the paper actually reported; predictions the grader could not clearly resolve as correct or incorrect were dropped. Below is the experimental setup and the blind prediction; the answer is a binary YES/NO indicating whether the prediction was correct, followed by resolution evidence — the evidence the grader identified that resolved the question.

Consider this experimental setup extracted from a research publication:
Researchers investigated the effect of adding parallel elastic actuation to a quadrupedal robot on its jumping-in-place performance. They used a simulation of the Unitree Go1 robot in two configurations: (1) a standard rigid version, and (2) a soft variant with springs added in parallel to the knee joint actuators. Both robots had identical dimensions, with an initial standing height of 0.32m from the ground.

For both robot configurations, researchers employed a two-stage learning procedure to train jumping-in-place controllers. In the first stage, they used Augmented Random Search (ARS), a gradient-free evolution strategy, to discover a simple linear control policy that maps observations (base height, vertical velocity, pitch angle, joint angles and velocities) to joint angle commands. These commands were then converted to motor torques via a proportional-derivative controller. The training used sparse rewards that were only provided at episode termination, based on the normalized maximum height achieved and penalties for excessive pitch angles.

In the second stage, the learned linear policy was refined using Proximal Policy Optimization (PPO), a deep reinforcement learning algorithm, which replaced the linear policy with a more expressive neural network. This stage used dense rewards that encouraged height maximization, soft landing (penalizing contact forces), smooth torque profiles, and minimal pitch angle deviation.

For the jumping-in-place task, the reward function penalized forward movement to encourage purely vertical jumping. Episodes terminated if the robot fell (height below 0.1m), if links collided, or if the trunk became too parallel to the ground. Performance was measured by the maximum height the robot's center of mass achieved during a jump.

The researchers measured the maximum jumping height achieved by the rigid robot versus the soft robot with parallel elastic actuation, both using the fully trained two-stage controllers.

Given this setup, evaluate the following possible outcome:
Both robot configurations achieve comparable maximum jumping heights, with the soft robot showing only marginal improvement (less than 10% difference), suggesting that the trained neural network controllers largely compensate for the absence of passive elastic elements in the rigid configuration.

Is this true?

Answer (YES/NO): NO